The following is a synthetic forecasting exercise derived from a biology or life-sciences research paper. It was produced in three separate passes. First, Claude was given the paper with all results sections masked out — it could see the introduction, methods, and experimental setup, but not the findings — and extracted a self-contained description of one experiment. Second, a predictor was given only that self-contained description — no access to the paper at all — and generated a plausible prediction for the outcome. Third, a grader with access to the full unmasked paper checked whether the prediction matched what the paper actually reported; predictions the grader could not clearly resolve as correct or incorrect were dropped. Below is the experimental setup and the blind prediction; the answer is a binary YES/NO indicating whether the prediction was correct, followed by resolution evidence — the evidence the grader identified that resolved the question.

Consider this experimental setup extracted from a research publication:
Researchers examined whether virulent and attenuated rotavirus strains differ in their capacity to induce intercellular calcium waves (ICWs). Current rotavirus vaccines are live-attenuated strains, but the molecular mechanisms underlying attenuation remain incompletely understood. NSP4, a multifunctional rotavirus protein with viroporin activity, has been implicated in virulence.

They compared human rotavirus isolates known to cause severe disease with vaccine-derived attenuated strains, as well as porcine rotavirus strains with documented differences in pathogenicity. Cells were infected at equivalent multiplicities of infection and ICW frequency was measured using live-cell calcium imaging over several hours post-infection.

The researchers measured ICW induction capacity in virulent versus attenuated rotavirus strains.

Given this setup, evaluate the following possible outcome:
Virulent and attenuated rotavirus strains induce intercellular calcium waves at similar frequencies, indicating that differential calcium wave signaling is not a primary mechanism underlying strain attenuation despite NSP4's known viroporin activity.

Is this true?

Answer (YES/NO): NO